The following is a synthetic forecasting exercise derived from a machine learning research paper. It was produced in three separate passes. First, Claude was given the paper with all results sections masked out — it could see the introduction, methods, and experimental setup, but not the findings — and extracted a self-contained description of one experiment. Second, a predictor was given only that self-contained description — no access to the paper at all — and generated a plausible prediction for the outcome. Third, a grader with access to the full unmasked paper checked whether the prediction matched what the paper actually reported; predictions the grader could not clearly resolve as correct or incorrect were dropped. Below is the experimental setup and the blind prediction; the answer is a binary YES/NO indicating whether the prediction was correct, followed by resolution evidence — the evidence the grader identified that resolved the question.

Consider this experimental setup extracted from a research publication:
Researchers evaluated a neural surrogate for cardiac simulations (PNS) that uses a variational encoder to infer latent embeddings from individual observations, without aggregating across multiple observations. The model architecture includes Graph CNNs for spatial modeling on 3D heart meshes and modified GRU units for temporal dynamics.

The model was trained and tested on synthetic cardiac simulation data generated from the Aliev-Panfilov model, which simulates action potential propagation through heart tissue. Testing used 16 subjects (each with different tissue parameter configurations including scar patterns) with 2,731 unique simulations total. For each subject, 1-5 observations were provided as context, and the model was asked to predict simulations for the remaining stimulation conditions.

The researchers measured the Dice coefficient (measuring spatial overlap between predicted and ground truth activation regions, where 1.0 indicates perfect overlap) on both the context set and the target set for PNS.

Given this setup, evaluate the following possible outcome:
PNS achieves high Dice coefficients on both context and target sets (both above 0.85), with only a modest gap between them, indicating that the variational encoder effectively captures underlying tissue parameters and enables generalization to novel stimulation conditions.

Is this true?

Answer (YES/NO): NO